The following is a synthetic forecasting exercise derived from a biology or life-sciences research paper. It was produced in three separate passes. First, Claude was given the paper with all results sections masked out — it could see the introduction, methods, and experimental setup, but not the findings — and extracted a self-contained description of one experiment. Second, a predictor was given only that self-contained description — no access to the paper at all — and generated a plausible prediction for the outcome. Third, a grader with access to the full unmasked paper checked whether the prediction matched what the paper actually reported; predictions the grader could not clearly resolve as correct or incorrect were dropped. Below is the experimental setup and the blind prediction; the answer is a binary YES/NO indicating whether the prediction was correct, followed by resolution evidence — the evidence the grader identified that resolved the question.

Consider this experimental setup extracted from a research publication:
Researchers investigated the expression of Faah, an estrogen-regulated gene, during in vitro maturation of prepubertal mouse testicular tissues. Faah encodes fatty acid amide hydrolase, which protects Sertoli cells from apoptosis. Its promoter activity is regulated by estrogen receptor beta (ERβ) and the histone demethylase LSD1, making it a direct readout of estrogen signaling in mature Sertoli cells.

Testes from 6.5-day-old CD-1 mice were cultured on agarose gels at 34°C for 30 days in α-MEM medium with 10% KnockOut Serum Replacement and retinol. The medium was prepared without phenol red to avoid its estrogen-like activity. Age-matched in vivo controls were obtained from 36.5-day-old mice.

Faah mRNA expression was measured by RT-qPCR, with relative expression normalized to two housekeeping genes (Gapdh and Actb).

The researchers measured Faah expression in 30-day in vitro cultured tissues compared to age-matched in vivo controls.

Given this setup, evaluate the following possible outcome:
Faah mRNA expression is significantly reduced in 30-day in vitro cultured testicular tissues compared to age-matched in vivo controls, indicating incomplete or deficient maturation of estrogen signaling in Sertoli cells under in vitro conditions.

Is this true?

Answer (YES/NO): YES